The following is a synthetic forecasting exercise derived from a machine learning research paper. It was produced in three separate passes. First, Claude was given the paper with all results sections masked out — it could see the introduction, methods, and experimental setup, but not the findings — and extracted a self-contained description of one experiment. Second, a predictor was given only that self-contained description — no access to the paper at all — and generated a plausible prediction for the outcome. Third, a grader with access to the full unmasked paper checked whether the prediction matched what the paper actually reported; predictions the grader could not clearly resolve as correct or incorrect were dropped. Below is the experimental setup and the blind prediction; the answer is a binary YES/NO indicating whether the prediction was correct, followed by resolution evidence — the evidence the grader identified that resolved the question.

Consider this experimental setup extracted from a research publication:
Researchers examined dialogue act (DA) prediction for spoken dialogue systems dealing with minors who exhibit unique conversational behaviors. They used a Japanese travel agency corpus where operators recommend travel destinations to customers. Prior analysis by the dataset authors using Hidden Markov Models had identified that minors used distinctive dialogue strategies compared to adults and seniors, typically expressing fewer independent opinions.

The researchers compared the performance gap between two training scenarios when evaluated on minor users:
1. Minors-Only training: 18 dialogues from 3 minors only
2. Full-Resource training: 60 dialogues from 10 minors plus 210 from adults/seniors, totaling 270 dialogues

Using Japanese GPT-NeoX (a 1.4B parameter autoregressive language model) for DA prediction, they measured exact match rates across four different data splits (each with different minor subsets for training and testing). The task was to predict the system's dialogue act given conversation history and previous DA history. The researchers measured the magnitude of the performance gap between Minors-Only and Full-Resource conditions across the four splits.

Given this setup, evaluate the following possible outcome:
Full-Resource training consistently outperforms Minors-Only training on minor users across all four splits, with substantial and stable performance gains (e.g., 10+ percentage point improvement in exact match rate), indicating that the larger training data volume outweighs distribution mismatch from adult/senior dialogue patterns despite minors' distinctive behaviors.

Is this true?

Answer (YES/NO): NO